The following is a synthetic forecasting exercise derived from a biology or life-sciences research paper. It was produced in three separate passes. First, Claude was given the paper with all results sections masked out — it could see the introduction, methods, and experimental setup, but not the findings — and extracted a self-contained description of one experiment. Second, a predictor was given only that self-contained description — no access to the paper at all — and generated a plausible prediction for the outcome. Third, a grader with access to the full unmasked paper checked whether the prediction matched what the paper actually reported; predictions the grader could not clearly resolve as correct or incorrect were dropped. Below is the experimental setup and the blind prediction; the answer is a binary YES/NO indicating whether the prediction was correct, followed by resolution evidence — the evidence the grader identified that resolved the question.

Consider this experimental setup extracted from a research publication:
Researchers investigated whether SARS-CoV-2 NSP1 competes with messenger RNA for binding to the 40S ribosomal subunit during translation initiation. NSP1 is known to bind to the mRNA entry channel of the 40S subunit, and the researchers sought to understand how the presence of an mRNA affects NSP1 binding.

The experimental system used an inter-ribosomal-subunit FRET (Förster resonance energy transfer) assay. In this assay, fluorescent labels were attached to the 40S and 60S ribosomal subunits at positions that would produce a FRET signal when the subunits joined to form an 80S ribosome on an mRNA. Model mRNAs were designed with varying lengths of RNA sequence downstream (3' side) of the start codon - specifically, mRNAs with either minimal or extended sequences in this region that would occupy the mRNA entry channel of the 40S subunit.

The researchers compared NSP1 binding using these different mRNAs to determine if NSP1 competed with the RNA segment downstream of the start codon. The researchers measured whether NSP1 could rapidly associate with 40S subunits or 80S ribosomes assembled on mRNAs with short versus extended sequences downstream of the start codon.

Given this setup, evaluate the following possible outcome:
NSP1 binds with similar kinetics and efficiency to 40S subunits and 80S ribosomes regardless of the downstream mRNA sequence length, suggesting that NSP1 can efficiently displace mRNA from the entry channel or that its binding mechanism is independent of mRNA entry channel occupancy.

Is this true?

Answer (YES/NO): NO